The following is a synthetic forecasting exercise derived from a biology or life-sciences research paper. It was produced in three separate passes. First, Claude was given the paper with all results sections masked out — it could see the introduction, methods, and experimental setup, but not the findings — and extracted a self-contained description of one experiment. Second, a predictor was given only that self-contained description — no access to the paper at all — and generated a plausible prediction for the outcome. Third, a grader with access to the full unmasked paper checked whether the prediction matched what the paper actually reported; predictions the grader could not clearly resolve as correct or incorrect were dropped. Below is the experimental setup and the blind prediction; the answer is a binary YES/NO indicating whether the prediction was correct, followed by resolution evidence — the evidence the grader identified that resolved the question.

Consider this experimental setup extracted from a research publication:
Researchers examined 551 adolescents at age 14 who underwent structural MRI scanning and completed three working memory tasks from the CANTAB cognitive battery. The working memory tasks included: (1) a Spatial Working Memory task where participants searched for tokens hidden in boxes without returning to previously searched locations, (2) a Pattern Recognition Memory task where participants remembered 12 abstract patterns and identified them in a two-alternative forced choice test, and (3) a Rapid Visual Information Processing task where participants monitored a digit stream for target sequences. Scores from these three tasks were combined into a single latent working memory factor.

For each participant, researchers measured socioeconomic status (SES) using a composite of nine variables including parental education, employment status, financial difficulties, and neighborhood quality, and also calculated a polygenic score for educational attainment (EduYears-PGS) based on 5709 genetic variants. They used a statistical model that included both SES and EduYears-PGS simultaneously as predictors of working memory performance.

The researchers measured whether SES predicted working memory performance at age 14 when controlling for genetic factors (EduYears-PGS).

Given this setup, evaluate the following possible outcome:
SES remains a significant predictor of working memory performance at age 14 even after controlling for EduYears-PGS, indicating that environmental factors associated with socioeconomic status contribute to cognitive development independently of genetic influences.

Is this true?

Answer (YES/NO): YES